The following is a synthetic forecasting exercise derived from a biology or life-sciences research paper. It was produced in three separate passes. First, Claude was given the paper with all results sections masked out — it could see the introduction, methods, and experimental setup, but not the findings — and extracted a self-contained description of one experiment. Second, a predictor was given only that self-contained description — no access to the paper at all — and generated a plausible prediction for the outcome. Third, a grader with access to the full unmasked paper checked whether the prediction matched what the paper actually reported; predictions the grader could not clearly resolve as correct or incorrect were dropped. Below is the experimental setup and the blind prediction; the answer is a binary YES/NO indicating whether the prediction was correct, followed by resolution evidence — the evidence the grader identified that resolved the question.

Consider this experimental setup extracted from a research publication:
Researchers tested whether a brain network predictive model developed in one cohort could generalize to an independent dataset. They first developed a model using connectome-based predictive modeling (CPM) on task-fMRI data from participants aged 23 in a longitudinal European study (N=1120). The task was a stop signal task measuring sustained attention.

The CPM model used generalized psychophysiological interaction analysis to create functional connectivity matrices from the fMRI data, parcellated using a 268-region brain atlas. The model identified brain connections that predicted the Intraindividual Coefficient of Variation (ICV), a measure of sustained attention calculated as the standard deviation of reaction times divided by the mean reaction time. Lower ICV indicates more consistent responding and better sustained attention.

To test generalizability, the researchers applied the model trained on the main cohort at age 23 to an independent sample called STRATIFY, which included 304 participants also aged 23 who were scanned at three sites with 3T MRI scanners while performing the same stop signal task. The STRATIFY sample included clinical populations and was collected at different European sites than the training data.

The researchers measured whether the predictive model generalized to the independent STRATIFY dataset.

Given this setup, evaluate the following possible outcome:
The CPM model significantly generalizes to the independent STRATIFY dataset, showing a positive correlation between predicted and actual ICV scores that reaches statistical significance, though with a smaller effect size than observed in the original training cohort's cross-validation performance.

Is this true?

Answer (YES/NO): NO